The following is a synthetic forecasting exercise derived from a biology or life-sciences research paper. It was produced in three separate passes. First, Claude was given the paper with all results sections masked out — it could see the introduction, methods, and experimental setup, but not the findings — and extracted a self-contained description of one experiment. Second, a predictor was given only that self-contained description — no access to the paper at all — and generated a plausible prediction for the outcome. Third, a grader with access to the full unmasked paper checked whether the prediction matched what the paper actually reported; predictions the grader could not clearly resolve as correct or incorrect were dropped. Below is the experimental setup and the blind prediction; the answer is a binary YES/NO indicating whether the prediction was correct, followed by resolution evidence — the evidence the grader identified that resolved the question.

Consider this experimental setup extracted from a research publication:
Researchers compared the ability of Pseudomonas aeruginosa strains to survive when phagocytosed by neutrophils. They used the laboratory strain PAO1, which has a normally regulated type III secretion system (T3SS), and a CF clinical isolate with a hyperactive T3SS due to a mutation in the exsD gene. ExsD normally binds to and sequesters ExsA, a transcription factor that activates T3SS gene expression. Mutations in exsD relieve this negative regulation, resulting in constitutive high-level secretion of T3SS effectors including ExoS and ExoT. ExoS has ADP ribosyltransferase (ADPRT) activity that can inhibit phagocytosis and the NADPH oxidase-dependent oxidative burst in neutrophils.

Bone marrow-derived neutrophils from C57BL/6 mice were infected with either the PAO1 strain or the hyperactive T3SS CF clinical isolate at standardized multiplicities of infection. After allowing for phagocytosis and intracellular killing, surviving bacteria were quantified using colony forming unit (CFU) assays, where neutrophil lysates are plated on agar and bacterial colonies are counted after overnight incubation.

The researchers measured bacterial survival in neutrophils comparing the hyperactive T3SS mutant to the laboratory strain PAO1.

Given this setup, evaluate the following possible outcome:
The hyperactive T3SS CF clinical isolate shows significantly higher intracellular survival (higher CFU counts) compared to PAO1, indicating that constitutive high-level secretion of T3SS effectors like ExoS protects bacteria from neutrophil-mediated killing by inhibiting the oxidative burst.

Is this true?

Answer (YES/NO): NO